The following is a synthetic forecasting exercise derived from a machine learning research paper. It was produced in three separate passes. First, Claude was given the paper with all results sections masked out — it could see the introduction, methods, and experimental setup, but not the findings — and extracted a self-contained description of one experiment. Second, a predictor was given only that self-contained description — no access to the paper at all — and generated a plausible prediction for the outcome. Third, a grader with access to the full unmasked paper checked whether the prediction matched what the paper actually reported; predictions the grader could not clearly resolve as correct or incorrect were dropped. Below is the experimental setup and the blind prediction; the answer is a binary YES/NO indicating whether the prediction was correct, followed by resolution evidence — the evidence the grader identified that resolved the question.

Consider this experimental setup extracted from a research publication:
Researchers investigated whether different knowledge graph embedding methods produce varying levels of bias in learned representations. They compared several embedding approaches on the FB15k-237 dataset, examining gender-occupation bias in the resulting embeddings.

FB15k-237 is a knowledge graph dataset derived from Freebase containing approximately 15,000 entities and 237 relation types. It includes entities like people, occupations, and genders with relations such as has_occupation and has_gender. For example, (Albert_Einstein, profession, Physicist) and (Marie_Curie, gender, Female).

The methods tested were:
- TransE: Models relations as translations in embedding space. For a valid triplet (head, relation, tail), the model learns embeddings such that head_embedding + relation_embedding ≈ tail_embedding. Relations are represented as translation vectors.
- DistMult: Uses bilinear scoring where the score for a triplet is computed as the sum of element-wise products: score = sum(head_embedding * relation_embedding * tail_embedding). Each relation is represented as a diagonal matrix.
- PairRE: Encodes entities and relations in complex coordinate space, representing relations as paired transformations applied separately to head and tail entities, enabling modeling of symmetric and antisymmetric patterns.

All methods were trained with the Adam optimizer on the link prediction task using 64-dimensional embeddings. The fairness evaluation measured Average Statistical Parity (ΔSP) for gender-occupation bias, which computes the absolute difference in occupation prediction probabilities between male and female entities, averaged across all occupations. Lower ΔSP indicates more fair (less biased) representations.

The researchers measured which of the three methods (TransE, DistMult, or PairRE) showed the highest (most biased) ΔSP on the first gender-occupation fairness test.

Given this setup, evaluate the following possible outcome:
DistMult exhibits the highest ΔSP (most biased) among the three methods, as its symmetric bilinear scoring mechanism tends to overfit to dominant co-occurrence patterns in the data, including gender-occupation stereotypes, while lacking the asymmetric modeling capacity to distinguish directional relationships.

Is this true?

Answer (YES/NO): YES